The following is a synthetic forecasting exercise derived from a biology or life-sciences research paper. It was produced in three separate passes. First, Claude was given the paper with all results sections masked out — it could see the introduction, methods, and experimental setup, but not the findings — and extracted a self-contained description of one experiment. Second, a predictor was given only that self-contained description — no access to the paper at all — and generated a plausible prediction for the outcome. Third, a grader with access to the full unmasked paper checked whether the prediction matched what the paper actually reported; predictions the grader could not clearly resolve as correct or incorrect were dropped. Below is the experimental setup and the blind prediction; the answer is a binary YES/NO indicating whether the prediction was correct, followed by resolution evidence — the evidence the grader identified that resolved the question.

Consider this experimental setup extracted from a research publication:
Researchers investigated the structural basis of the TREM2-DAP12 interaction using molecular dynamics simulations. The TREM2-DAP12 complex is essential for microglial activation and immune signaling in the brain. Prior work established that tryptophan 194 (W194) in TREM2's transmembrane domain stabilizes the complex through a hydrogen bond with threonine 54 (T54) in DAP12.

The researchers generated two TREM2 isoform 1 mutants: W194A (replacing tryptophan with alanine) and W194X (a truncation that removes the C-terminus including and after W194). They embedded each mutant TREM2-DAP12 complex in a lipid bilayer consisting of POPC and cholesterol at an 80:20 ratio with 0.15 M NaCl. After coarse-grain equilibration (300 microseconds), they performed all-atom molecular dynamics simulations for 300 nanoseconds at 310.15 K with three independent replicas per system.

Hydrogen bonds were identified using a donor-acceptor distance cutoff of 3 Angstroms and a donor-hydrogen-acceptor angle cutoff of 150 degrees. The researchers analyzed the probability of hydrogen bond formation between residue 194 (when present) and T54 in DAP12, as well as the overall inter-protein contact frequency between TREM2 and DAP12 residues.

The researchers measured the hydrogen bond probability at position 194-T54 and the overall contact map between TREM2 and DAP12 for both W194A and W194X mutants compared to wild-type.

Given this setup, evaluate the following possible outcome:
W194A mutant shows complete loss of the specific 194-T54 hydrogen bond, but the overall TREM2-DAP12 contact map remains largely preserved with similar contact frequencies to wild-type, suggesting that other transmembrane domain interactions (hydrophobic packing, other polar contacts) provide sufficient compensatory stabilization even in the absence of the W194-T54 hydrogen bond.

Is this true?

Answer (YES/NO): YES